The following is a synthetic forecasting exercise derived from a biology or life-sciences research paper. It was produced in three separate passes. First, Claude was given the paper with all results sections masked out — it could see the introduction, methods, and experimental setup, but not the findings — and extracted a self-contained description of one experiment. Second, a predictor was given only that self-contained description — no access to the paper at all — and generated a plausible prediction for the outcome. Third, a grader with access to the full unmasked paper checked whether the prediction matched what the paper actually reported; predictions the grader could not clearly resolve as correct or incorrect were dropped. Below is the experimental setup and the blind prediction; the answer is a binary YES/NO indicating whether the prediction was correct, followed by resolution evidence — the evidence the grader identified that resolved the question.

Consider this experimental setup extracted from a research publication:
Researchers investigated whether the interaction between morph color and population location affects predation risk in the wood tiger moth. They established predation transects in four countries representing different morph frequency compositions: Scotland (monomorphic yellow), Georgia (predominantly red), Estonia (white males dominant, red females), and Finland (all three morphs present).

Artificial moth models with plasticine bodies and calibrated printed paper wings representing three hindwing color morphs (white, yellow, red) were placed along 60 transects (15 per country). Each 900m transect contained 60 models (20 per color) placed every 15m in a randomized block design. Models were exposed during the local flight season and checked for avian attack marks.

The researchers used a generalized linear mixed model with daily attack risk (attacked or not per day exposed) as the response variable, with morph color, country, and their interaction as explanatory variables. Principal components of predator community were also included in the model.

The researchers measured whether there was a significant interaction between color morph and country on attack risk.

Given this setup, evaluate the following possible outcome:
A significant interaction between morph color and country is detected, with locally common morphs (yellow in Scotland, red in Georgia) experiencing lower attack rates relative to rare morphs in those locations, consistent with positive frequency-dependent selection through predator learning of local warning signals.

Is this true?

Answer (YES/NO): NO